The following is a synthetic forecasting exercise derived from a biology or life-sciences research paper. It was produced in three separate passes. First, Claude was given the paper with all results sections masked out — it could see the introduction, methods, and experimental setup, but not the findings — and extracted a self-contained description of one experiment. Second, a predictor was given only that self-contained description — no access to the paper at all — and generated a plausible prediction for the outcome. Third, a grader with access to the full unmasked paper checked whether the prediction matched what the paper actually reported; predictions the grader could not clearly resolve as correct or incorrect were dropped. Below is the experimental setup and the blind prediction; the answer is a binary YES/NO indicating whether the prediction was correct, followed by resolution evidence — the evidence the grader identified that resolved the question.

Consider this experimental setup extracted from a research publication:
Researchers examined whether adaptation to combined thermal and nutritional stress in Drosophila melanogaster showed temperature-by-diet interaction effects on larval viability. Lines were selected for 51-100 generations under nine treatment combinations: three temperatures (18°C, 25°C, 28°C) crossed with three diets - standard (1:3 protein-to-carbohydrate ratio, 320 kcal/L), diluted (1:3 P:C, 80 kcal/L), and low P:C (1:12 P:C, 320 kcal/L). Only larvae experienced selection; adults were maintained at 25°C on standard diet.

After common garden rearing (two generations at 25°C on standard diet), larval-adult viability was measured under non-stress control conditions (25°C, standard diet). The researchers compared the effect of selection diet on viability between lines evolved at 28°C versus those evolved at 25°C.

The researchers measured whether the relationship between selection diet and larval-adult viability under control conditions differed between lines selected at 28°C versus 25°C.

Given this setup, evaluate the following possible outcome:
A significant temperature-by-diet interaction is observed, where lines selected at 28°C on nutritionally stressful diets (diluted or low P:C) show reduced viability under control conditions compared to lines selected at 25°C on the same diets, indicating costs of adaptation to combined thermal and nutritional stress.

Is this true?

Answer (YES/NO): YES